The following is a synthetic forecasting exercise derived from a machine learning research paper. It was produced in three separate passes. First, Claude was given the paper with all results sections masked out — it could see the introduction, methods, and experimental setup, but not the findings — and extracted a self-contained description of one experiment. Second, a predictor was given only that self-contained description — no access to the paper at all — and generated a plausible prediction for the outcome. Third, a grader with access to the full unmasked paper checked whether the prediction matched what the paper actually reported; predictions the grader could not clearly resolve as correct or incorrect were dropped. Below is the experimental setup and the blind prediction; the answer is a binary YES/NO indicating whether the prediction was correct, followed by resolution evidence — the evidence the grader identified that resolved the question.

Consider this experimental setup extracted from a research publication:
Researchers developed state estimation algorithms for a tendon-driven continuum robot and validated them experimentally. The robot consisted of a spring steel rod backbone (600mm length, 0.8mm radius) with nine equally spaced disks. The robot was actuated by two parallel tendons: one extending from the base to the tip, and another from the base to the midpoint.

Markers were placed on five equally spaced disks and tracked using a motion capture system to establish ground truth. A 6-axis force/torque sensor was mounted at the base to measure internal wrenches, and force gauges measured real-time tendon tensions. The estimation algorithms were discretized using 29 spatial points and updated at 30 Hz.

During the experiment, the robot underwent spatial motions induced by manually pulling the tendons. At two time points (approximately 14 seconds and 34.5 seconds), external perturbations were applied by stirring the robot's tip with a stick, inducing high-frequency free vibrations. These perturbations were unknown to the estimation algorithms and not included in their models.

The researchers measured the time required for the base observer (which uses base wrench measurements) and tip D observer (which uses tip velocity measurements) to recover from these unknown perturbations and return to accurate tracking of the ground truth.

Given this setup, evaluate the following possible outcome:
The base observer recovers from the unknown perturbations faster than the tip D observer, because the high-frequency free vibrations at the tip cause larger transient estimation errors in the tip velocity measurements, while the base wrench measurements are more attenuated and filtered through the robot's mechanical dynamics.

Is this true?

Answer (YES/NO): NO